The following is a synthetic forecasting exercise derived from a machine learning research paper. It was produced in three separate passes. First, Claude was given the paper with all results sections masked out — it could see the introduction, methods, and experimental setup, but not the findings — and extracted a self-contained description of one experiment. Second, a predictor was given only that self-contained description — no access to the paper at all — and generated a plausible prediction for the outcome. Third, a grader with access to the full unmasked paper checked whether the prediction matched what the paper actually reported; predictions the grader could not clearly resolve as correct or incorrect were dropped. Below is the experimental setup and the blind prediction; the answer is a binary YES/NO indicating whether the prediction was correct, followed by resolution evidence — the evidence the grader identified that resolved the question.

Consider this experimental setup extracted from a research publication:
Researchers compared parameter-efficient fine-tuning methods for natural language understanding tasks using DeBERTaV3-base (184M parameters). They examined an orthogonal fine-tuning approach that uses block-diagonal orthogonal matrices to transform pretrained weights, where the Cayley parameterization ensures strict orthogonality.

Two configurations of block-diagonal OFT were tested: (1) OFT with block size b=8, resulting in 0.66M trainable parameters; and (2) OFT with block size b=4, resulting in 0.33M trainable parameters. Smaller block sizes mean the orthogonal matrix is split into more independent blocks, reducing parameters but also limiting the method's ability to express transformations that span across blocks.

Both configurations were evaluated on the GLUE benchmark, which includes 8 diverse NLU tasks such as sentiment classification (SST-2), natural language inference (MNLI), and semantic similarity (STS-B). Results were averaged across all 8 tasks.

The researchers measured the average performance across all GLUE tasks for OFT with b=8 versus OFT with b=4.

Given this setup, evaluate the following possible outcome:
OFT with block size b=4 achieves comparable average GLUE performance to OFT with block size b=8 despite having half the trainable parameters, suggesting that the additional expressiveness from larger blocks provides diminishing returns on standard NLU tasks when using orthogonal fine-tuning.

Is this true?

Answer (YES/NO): NO